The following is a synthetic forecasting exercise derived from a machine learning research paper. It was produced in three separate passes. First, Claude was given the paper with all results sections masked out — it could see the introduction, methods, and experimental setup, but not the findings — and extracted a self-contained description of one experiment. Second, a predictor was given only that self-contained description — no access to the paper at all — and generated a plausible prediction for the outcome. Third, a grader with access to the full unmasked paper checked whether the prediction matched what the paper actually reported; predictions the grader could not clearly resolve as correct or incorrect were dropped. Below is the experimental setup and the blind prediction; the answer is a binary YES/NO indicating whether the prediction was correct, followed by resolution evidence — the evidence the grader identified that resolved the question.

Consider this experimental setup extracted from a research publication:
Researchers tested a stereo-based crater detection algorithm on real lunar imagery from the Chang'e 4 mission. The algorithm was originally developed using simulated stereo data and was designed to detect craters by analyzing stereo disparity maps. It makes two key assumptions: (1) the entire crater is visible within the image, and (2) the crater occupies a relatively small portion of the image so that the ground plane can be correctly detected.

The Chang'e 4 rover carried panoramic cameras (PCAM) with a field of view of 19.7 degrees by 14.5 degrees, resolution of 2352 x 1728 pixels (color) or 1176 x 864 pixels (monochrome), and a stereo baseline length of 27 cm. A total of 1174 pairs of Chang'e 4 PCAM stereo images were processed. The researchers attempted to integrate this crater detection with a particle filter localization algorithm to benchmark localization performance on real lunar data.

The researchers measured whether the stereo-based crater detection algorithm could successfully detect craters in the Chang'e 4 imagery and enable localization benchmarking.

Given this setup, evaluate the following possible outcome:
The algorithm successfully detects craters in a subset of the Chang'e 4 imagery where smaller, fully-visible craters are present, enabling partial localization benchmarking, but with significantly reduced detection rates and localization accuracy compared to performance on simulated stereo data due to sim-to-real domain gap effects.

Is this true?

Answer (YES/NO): NO